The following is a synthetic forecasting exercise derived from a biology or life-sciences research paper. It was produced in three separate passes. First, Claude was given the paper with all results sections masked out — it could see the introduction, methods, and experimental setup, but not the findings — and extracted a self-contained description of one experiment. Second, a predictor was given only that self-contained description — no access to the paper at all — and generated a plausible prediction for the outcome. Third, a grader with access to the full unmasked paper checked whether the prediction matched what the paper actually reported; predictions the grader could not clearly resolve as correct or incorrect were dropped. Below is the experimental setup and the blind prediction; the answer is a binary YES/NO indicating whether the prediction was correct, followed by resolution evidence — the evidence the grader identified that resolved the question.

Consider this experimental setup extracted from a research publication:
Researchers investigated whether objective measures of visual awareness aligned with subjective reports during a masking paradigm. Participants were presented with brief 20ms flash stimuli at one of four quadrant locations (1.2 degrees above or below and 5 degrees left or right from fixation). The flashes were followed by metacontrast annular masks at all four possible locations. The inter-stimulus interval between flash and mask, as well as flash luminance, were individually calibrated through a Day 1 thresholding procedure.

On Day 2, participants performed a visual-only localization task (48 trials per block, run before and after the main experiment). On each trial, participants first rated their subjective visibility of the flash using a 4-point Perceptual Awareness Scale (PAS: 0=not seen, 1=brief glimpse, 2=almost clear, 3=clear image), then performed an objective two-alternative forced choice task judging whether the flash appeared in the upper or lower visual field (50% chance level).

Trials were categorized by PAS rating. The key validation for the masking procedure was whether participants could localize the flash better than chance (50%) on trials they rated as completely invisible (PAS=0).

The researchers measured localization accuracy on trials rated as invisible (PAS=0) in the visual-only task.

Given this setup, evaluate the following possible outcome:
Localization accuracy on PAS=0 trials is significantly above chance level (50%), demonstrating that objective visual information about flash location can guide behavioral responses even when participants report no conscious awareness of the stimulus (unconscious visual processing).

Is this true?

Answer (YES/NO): NO